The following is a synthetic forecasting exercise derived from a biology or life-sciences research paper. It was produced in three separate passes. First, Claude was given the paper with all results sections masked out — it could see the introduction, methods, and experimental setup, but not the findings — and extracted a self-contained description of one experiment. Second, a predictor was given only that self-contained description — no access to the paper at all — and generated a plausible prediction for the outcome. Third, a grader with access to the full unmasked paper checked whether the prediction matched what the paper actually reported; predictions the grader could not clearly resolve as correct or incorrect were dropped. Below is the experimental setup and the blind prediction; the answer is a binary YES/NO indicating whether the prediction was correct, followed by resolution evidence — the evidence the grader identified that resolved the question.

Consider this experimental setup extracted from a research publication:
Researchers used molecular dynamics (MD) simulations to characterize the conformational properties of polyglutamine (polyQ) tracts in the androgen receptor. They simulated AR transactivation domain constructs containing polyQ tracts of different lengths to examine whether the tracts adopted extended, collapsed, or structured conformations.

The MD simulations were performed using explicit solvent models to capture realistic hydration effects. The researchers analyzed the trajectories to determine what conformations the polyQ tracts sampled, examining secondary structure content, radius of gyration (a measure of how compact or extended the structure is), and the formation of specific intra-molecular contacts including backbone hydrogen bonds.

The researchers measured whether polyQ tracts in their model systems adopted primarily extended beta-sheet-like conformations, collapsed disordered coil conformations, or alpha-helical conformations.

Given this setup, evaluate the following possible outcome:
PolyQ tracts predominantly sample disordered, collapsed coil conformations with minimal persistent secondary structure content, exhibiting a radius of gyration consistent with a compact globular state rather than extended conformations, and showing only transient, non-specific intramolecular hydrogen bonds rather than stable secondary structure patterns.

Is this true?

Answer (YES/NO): NO